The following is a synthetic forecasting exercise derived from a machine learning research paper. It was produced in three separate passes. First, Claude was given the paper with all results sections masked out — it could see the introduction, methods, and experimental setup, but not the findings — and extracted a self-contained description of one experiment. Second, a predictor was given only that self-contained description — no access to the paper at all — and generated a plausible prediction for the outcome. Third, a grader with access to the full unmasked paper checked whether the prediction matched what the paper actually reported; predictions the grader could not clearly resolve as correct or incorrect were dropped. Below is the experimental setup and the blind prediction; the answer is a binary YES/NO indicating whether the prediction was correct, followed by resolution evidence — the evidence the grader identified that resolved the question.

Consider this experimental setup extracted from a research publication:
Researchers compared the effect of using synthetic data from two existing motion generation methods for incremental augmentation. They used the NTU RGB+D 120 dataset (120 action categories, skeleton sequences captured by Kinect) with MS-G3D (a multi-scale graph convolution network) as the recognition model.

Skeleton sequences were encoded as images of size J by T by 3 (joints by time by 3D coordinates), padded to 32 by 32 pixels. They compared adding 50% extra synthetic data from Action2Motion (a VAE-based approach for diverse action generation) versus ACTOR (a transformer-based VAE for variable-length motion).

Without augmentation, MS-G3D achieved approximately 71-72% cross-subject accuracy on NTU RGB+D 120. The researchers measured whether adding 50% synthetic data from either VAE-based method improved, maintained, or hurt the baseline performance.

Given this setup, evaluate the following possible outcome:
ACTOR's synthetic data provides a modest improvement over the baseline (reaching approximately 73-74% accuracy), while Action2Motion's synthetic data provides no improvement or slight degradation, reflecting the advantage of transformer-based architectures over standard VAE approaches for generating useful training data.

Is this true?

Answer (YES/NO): NO